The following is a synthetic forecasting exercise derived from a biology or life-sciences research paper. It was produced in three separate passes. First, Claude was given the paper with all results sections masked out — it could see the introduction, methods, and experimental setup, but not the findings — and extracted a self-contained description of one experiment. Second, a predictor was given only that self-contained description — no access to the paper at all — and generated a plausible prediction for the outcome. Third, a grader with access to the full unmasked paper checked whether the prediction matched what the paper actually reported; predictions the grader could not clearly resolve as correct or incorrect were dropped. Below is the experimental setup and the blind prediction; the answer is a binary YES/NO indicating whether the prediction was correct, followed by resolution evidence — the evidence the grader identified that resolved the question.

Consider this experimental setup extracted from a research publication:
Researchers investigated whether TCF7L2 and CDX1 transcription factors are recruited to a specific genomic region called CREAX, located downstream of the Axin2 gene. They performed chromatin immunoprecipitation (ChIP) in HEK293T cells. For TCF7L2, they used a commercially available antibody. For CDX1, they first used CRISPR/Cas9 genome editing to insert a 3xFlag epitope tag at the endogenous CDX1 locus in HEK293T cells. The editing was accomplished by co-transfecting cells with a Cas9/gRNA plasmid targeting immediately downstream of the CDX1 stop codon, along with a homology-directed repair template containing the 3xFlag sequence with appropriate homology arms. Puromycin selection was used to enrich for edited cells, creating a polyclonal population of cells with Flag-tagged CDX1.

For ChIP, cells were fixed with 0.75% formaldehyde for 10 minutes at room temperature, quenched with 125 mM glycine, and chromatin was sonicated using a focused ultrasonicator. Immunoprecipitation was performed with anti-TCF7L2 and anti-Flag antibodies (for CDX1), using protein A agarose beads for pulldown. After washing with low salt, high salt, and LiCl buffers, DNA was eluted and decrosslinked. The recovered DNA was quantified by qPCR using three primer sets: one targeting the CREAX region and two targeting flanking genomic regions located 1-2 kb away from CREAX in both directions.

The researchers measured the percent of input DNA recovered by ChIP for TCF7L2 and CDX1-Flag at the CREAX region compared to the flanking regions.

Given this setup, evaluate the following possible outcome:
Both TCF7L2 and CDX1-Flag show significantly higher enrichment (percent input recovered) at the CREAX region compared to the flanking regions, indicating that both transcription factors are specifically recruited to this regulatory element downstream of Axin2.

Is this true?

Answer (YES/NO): YES